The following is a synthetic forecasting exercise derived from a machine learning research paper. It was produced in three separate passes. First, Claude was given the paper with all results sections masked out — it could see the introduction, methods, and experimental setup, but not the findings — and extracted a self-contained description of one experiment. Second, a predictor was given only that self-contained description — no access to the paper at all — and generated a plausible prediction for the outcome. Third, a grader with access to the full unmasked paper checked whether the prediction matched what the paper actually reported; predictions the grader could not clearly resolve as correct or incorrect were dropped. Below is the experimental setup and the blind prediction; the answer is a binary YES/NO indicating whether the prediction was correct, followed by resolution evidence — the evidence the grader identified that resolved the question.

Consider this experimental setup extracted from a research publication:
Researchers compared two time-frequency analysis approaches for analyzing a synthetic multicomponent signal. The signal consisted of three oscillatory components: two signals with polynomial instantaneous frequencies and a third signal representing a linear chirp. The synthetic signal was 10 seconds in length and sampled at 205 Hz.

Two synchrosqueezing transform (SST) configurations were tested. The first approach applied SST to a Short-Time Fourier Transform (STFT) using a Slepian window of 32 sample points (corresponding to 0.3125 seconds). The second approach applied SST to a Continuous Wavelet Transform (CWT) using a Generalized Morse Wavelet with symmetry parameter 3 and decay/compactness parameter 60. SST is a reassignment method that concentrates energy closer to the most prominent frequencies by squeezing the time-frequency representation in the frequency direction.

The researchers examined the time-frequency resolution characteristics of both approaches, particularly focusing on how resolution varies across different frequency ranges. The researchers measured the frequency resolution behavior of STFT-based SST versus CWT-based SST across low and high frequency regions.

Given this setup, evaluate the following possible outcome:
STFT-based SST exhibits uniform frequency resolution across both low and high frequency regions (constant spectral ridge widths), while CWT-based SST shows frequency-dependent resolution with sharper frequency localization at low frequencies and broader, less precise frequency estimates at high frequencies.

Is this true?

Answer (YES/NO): NO